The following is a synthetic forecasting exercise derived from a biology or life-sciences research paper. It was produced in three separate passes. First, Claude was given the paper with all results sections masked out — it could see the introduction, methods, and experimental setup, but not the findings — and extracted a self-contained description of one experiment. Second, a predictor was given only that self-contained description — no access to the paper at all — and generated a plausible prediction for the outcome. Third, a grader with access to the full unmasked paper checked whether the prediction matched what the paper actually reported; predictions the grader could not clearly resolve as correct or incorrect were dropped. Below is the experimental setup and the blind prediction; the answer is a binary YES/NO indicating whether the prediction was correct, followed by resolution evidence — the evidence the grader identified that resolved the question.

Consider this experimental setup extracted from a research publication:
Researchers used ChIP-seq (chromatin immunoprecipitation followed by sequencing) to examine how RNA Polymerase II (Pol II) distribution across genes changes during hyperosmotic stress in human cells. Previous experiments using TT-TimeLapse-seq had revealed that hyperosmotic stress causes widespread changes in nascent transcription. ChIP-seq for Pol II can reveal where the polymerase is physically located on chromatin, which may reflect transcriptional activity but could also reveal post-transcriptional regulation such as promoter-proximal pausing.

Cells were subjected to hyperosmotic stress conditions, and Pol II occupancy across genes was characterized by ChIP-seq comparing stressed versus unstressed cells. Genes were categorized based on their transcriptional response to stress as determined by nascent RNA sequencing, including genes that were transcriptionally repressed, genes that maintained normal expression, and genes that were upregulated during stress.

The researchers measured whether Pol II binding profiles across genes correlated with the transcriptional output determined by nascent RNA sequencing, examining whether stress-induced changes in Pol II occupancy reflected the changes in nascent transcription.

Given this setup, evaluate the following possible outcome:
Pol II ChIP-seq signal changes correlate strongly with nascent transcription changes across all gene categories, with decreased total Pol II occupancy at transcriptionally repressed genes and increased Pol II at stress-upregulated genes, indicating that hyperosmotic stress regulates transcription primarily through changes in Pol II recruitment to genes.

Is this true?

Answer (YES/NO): YES